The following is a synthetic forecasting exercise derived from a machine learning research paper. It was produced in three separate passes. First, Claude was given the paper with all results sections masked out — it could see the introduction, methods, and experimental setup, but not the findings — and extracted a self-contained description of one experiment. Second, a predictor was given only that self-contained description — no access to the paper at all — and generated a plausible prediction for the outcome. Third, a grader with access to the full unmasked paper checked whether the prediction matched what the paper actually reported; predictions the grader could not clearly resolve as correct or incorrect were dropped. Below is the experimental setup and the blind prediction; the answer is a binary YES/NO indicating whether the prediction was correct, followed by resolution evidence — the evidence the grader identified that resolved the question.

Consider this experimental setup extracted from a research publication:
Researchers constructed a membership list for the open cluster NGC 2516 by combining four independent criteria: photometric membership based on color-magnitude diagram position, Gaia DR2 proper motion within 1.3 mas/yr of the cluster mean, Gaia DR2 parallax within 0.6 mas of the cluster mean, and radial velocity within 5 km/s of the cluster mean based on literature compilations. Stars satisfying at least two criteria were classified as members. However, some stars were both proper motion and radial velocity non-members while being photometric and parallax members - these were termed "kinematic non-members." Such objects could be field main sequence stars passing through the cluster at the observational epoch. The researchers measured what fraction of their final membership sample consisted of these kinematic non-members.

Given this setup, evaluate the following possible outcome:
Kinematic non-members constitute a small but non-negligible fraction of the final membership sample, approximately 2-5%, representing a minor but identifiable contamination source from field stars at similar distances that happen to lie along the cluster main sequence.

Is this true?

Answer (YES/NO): YES